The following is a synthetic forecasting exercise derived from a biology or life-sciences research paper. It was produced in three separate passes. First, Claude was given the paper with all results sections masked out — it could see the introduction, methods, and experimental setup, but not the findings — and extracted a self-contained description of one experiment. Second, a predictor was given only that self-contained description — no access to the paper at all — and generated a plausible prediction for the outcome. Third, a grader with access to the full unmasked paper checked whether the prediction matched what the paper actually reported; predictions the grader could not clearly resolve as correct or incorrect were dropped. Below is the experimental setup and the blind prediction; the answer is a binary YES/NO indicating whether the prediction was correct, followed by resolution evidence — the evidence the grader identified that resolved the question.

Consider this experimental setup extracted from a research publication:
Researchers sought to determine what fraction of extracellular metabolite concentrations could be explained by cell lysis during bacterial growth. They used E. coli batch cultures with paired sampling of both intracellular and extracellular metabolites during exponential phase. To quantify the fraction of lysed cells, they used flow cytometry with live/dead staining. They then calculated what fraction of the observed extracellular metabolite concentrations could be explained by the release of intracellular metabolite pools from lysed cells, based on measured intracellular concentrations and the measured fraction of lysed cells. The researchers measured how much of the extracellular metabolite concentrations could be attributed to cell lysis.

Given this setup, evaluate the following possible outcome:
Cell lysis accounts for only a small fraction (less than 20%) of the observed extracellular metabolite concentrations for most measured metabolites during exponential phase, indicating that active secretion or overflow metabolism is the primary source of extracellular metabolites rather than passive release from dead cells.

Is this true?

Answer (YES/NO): YES